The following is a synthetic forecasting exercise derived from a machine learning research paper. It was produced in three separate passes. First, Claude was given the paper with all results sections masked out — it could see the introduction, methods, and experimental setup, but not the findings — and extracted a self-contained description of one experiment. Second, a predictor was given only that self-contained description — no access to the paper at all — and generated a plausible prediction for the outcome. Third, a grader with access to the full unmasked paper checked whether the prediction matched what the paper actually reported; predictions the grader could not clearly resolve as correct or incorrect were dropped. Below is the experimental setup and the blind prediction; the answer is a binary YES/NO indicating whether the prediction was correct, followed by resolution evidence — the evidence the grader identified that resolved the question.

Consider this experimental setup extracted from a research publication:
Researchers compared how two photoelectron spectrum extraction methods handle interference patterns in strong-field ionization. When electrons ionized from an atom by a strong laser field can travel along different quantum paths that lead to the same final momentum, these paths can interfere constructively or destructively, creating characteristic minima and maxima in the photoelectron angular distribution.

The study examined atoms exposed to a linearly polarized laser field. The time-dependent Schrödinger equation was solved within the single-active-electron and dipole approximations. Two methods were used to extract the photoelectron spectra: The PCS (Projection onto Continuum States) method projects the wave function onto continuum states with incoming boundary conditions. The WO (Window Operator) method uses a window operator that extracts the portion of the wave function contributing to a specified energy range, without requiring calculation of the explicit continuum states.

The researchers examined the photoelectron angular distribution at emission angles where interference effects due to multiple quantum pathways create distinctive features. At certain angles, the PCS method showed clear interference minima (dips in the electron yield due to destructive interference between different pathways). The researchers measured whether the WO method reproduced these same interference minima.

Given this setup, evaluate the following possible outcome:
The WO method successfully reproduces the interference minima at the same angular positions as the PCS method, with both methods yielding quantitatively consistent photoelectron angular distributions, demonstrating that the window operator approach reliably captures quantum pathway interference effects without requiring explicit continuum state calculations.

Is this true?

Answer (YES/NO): NO